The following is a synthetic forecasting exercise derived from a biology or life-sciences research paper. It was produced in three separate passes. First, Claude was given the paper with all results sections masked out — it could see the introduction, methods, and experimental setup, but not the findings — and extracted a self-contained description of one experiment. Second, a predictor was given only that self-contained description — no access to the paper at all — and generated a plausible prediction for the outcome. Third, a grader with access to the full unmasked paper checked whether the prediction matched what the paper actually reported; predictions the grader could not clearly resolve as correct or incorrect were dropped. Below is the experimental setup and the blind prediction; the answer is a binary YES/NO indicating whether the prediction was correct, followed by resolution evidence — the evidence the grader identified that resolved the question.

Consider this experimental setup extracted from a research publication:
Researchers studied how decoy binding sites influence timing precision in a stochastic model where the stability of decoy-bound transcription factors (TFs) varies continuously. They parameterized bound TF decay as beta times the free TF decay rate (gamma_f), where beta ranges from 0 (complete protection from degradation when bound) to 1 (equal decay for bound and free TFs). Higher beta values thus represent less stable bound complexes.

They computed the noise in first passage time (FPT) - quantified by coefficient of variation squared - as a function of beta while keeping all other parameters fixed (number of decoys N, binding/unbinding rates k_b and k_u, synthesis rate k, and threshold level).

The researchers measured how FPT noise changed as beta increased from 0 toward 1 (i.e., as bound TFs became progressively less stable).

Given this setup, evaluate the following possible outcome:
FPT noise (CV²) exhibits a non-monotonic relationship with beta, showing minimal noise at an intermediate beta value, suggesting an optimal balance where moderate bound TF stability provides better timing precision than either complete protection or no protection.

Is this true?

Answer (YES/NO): NO